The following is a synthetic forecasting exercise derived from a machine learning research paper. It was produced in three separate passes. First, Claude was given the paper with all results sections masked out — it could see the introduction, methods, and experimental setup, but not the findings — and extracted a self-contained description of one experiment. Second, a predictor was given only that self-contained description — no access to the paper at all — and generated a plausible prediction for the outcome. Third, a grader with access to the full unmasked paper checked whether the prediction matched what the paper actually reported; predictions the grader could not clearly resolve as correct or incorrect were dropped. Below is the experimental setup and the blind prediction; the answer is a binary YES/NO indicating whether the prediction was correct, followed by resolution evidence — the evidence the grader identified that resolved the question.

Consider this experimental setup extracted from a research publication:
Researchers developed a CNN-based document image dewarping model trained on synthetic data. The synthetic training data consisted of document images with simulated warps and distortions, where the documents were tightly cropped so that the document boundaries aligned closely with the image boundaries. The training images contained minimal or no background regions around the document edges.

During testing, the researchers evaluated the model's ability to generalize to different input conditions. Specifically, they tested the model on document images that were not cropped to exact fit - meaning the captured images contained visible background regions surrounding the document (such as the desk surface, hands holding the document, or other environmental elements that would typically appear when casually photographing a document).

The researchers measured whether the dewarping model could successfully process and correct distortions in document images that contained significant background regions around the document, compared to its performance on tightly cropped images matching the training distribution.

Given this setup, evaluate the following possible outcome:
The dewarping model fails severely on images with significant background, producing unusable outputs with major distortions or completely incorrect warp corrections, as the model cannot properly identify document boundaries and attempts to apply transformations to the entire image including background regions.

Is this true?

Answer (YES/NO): NO